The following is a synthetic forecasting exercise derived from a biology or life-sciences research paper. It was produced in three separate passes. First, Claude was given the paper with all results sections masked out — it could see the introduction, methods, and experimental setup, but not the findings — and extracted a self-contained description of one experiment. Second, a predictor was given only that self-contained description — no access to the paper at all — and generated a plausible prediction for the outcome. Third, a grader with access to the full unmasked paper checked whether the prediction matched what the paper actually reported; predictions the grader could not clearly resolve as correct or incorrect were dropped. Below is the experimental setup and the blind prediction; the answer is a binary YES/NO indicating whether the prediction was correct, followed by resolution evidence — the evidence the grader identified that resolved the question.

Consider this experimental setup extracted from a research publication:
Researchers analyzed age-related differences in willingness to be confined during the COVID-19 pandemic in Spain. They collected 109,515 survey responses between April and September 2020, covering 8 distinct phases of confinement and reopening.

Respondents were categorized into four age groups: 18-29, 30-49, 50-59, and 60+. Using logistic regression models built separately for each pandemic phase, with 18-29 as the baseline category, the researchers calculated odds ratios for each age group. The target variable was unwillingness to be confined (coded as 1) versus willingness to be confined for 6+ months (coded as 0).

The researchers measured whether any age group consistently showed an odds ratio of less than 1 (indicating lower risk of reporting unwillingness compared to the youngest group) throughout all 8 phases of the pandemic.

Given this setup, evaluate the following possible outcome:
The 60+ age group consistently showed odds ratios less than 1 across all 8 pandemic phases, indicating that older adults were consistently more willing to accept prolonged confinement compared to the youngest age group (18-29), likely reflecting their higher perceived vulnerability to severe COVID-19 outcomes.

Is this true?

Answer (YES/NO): NO